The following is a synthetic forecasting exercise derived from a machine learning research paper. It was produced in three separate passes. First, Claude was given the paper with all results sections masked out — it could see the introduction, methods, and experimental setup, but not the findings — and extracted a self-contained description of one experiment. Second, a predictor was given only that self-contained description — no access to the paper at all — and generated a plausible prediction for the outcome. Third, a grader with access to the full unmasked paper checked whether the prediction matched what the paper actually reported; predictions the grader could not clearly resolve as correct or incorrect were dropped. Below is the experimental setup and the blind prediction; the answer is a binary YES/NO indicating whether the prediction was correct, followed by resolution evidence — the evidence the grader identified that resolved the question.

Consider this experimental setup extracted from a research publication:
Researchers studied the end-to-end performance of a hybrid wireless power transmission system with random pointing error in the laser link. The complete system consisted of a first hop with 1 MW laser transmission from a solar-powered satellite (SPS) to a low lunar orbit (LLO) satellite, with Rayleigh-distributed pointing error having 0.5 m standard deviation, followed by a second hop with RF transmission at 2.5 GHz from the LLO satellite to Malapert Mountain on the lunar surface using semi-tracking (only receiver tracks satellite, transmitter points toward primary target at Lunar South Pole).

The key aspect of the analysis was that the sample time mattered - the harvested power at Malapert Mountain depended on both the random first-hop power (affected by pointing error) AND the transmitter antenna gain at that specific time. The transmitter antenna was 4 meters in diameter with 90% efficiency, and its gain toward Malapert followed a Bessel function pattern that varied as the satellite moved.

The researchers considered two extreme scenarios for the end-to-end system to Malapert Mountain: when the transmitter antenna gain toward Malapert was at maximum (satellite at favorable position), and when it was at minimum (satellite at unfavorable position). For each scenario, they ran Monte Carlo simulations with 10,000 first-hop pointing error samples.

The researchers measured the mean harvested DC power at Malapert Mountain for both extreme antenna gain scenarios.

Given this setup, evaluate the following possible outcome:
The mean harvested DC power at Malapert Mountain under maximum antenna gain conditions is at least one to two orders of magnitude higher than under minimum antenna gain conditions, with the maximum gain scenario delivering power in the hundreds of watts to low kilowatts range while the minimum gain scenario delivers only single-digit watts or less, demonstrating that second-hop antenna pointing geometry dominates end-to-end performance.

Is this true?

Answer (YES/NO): NO